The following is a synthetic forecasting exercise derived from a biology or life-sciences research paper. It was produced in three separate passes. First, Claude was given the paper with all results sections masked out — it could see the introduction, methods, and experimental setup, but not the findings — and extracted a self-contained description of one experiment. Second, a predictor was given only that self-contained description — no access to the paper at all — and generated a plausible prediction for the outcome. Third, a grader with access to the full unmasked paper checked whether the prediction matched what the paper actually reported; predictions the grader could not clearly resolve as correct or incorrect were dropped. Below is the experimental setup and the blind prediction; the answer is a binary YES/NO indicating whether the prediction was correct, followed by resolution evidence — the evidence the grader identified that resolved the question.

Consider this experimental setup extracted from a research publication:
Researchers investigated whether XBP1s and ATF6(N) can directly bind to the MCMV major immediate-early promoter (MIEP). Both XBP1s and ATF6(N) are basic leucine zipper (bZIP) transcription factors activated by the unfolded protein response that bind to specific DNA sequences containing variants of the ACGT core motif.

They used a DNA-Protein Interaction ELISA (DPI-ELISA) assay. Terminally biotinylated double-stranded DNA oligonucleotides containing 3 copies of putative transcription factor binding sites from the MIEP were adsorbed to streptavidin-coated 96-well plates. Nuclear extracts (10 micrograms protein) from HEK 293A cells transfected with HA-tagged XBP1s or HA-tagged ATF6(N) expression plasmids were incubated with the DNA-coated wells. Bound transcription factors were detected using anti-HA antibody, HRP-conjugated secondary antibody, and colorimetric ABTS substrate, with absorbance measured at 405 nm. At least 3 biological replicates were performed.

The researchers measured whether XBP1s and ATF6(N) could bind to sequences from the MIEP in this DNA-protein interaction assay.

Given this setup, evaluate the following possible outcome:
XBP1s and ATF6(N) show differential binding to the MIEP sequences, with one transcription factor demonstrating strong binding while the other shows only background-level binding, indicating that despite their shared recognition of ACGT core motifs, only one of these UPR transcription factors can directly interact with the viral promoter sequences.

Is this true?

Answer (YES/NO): NO